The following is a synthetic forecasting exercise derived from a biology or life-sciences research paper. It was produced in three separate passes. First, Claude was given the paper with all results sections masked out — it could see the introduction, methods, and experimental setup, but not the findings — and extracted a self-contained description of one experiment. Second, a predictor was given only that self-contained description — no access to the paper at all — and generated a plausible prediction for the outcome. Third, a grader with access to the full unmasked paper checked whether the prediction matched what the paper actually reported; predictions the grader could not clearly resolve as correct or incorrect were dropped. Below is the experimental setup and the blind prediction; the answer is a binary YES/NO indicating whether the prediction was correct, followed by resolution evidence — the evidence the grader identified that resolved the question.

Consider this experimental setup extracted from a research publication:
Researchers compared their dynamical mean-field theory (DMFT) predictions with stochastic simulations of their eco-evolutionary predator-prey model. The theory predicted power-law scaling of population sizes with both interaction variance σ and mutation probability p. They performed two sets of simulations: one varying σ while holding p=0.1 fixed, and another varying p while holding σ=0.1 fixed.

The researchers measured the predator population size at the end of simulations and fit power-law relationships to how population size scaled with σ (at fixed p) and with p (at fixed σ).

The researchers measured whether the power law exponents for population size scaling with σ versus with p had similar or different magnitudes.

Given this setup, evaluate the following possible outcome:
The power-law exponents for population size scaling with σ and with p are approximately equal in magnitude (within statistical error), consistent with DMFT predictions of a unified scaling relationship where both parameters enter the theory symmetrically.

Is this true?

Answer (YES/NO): YES